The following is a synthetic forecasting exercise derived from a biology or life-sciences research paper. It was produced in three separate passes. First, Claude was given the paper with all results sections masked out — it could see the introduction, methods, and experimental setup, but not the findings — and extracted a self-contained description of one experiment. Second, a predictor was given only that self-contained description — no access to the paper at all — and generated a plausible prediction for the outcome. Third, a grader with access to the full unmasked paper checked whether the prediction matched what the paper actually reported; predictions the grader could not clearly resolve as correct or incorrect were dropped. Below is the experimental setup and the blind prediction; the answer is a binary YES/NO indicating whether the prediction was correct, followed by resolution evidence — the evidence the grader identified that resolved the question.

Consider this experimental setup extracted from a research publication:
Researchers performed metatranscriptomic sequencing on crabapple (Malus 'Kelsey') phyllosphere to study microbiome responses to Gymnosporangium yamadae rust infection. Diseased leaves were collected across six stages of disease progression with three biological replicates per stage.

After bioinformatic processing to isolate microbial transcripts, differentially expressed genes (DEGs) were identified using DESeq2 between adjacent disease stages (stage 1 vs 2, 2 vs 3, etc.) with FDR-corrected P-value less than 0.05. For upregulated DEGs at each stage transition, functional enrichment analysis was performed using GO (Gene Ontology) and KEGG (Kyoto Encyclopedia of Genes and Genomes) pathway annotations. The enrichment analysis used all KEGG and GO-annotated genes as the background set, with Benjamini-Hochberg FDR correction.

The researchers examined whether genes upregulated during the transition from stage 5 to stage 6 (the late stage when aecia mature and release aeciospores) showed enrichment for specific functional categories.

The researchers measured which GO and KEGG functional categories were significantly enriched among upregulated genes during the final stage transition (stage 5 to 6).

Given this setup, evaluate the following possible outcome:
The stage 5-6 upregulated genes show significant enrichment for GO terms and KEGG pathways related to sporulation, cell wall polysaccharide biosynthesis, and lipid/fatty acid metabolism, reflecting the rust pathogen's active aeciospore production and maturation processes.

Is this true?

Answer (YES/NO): NO